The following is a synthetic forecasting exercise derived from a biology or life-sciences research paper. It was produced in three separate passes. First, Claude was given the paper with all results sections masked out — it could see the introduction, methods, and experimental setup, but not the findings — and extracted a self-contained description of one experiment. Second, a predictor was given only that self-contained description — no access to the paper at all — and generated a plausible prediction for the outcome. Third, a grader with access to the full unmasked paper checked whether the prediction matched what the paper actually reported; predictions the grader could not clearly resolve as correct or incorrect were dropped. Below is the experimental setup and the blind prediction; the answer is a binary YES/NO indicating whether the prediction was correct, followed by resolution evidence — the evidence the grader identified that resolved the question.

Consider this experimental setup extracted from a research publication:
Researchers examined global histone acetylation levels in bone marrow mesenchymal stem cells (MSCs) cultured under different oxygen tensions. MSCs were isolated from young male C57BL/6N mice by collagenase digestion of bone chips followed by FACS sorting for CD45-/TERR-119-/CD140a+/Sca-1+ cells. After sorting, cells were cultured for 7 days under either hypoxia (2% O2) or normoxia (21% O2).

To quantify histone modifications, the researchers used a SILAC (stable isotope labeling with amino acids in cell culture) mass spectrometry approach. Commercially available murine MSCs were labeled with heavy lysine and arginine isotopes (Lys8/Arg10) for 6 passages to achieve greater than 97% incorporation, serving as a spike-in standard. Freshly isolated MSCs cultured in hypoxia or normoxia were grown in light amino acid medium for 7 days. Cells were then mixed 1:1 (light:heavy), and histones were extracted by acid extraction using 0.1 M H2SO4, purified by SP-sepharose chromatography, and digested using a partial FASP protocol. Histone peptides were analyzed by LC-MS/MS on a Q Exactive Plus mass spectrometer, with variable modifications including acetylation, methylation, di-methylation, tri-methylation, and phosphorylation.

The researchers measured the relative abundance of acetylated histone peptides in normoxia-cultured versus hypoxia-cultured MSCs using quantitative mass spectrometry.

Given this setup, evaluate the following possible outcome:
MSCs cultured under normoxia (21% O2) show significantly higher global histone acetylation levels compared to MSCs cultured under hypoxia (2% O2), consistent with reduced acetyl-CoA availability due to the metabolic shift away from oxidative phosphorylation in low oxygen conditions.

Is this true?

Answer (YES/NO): NO